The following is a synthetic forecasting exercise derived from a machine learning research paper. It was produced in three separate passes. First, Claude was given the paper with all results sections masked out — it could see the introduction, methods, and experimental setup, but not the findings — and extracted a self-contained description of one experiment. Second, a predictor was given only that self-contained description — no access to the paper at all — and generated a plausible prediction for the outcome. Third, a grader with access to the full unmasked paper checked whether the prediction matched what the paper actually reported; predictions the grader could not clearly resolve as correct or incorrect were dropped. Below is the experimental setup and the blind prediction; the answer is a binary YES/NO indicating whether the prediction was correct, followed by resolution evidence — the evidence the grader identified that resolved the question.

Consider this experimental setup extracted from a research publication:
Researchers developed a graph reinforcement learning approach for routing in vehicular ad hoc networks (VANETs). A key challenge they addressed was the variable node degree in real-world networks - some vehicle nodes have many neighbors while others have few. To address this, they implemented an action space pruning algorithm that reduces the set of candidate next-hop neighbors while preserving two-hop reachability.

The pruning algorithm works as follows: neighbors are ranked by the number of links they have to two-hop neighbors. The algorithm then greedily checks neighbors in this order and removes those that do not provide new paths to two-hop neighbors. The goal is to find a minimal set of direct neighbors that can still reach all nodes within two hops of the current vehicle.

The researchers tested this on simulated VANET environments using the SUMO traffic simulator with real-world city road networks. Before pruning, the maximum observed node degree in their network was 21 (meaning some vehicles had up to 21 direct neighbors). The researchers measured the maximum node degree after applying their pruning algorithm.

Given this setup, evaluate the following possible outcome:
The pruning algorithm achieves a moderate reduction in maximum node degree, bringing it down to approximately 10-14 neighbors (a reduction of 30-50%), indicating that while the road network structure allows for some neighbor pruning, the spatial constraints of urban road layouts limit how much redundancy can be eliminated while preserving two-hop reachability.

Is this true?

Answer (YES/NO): NO